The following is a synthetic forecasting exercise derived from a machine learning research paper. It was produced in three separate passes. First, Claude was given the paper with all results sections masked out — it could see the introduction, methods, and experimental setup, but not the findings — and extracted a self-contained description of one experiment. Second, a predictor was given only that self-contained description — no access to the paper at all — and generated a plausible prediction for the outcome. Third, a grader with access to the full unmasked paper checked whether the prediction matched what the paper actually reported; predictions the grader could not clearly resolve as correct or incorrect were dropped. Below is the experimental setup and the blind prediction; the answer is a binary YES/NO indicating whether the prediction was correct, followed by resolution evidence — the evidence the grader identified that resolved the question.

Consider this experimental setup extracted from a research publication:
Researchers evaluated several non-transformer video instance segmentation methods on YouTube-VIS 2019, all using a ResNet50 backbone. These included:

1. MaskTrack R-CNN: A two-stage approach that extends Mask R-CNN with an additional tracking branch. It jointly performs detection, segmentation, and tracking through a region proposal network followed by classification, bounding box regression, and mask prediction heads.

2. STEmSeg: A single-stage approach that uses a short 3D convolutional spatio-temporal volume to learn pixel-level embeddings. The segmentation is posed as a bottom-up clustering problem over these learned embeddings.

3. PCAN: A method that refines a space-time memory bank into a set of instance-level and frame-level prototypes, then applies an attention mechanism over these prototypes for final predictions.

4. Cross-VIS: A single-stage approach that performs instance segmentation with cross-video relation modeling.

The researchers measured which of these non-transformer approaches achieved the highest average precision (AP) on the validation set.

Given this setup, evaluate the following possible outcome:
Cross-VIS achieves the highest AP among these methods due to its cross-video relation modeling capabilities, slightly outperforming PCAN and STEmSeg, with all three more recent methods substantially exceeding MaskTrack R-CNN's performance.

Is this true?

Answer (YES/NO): NO